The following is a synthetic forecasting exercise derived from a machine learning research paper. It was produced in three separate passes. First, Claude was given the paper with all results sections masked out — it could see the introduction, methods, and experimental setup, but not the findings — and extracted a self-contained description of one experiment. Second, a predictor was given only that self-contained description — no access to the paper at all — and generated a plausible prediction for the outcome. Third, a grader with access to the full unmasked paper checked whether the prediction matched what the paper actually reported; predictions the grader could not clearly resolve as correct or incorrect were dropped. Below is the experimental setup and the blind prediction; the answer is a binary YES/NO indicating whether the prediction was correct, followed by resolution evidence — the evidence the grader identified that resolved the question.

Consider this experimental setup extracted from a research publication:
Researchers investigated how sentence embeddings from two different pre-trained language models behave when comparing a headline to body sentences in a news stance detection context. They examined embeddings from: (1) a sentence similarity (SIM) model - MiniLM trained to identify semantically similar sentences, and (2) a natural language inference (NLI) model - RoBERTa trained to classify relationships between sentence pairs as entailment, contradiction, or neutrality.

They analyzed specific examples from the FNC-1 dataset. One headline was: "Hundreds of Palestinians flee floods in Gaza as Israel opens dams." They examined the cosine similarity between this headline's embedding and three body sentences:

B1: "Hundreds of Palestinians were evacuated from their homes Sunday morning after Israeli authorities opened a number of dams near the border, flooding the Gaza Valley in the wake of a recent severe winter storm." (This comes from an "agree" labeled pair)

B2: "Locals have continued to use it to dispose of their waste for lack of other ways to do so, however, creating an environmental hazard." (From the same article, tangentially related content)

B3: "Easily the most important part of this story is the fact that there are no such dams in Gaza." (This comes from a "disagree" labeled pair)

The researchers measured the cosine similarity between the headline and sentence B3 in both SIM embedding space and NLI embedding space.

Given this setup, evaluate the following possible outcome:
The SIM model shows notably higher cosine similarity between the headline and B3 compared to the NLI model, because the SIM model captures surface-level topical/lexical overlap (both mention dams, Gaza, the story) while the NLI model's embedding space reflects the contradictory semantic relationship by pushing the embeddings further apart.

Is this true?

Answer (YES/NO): YES